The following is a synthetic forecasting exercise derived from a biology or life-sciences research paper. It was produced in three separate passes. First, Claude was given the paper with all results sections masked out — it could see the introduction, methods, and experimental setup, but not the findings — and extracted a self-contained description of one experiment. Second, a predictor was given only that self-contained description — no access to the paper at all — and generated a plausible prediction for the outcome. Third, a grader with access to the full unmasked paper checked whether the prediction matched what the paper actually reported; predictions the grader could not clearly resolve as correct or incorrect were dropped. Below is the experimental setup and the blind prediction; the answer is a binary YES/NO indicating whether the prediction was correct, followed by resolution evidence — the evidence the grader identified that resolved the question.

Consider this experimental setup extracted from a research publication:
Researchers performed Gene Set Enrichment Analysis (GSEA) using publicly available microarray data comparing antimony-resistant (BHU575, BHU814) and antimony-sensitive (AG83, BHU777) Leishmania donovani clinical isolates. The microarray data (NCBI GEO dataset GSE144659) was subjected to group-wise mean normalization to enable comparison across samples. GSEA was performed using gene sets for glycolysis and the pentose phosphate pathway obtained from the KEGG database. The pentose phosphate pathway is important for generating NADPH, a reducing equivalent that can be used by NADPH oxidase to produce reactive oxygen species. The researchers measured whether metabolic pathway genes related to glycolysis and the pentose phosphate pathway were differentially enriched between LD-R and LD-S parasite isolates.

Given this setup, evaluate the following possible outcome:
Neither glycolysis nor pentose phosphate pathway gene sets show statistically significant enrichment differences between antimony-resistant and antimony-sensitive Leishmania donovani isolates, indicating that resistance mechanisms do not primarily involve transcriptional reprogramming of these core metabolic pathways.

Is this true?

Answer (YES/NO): NO